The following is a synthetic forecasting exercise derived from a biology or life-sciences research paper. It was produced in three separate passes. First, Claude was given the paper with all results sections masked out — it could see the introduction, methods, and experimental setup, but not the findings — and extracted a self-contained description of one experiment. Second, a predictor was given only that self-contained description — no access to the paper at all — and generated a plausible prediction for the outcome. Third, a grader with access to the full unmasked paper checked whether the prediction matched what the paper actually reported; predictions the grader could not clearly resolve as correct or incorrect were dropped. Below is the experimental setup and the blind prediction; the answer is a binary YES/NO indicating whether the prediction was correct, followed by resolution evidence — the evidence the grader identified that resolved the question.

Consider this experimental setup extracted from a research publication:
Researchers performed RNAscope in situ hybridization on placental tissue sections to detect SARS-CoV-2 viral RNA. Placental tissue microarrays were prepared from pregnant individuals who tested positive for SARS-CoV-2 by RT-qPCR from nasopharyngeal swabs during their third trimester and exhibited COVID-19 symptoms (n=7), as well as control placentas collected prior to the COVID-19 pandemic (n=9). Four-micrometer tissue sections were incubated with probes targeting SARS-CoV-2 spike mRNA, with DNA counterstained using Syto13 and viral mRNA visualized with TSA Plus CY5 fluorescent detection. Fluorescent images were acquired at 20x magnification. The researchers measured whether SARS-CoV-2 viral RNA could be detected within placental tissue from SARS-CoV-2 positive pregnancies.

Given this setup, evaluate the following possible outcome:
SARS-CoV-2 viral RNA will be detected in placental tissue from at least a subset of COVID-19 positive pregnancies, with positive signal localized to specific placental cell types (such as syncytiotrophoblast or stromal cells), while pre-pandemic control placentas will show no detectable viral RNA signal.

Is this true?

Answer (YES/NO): NO